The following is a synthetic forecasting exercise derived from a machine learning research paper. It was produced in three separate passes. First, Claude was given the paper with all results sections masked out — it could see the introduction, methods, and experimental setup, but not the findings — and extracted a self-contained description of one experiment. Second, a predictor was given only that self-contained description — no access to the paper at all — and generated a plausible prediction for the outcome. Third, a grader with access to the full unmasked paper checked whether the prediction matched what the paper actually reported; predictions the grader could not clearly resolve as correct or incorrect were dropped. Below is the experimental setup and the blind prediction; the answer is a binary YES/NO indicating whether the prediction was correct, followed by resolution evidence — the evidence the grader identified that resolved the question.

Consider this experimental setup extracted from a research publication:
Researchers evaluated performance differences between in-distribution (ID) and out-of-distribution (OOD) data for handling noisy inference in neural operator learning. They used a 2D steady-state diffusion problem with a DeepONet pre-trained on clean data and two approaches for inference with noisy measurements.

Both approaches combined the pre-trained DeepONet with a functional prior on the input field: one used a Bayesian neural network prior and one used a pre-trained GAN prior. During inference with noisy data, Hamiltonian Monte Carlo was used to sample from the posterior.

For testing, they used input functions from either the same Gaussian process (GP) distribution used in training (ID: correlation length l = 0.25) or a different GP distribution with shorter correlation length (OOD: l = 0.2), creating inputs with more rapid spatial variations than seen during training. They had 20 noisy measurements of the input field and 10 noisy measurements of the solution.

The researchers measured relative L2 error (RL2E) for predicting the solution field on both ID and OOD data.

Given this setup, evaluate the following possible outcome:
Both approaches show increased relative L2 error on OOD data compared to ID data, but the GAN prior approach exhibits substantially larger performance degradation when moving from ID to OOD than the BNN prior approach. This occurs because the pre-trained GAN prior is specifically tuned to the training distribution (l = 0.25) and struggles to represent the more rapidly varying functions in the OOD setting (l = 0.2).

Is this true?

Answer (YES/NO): NO